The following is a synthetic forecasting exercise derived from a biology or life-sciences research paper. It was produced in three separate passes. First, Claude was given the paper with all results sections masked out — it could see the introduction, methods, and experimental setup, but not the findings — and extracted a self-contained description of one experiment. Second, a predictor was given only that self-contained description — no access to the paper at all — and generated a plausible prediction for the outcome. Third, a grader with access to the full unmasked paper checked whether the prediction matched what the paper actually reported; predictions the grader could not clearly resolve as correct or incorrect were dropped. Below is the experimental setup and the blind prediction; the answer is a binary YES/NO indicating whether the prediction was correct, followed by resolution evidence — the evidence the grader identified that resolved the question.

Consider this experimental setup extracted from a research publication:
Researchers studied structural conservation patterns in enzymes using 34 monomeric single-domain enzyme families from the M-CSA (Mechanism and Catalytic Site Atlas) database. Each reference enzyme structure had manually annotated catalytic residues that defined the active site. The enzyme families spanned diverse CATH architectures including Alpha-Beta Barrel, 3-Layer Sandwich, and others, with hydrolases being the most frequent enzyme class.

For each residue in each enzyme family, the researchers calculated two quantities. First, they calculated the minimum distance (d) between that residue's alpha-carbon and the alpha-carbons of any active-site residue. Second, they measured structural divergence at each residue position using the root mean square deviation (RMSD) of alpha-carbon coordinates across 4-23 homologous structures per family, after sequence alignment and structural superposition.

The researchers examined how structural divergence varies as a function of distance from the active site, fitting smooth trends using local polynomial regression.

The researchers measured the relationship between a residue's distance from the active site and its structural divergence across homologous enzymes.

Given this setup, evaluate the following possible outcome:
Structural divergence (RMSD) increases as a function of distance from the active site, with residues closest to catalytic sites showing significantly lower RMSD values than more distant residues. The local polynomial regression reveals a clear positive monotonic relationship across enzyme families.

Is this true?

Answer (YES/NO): YES